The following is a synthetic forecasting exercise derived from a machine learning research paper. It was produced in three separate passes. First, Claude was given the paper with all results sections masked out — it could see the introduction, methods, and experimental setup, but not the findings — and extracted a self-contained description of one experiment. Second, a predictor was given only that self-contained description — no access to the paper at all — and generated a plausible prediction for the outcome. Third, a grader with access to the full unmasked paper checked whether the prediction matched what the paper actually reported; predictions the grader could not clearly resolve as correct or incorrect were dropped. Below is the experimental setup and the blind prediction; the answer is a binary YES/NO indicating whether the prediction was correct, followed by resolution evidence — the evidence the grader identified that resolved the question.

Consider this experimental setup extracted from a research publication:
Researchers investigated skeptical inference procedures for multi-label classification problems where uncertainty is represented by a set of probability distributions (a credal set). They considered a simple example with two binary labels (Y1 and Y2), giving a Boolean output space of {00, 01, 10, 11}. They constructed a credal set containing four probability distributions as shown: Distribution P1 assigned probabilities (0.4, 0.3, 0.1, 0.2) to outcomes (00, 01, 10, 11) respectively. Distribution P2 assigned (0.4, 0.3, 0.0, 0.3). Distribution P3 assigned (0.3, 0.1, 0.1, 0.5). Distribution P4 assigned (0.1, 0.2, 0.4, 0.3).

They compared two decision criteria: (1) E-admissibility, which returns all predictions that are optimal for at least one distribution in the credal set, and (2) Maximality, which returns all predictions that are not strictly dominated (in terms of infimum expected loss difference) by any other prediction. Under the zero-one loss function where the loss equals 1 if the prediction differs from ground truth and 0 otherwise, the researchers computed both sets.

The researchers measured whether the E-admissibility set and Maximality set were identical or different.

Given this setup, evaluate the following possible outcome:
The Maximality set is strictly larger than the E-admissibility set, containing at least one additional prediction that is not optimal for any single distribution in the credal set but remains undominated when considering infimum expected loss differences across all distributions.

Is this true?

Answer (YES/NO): YES